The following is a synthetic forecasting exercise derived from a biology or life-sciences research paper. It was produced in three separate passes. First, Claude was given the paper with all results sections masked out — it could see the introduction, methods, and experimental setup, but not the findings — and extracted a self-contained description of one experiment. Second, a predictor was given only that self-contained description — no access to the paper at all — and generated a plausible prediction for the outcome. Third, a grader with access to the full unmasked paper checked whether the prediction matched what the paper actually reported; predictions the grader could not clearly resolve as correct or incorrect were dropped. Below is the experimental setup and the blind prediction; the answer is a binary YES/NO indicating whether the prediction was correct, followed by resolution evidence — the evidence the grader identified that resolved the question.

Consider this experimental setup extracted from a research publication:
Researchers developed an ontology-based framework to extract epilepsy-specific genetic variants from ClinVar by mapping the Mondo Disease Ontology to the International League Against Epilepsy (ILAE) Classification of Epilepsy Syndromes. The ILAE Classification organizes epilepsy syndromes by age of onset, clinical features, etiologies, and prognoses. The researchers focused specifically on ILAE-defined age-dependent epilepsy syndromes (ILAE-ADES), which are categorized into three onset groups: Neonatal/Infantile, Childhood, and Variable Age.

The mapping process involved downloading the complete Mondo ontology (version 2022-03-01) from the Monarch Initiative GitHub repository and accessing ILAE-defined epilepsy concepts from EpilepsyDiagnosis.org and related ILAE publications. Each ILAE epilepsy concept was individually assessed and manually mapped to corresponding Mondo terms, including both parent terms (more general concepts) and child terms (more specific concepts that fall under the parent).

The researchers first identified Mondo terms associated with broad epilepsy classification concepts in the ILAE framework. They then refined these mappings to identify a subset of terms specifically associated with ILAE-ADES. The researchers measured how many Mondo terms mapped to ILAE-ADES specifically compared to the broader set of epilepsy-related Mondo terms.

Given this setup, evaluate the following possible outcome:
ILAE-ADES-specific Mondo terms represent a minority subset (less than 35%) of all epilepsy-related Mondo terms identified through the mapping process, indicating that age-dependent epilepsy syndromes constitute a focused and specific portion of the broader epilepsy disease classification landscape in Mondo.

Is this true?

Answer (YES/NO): NO